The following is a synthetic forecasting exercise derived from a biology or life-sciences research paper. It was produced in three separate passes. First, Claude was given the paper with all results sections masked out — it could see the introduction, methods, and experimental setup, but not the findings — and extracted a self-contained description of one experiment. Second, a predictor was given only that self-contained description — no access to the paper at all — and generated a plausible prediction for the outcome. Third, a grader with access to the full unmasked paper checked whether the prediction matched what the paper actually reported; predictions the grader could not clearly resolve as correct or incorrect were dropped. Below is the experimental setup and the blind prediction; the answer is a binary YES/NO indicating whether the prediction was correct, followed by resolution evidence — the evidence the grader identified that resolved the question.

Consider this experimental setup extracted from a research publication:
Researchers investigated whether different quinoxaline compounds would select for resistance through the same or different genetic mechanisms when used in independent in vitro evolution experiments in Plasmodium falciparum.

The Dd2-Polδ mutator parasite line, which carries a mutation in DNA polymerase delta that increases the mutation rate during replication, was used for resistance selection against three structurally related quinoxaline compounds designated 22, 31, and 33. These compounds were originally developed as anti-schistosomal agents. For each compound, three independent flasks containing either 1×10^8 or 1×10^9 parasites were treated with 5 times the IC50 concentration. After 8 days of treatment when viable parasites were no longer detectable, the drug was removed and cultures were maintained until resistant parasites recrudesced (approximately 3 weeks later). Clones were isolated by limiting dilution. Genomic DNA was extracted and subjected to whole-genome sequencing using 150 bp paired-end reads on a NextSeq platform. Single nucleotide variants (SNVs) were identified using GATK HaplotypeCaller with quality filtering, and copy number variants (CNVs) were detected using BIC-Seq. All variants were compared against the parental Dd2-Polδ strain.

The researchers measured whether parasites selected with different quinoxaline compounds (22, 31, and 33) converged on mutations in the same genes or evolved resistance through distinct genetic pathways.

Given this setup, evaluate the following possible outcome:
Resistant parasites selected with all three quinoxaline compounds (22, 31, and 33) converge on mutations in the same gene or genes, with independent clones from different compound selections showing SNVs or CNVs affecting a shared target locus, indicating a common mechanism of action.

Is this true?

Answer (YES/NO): NO